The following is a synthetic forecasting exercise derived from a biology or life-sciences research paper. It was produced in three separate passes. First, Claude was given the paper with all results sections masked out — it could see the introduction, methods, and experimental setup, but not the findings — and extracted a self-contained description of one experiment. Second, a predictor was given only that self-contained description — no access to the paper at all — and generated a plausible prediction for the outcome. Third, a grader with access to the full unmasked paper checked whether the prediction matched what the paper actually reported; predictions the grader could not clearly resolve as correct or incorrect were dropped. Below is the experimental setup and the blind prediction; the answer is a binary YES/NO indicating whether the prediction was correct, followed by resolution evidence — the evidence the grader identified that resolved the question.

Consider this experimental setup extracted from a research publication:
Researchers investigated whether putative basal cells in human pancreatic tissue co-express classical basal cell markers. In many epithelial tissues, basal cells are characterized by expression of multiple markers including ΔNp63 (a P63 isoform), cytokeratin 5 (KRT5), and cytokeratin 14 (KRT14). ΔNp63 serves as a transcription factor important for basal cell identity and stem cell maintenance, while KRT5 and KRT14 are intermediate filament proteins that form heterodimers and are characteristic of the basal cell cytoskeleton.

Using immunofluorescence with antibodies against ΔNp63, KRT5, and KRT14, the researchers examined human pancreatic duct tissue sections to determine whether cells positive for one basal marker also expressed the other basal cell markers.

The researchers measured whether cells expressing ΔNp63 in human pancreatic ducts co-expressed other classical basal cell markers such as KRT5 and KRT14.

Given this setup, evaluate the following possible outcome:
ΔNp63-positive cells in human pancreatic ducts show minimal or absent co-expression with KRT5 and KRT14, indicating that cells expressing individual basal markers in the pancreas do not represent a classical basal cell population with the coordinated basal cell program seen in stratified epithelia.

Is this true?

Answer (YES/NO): NO